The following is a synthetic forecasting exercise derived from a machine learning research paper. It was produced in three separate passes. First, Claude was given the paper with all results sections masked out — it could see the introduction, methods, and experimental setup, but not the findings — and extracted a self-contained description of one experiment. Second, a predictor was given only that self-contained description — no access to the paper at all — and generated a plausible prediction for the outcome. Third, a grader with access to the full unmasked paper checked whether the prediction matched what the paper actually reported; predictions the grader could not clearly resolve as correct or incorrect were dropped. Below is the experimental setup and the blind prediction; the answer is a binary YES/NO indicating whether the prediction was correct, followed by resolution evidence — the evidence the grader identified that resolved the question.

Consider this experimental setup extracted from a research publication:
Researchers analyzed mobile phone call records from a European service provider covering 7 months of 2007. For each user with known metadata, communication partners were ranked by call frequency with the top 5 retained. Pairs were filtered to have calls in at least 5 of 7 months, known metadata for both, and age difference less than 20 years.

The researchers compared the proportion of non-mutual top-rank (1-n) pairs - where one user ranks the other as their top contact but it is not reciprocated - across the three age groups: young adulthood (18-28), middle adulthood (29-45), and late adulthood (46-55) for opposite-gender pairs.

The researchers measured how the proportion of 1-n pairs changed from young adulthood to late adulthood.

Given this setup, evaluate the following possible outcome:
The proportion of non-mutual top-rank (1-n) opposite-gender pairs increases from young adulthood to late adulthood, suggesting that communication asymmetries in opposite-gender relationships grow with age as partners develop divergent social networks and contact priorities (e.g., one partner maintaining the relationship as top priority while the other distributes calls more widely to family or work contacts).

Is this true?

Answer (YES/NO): YES